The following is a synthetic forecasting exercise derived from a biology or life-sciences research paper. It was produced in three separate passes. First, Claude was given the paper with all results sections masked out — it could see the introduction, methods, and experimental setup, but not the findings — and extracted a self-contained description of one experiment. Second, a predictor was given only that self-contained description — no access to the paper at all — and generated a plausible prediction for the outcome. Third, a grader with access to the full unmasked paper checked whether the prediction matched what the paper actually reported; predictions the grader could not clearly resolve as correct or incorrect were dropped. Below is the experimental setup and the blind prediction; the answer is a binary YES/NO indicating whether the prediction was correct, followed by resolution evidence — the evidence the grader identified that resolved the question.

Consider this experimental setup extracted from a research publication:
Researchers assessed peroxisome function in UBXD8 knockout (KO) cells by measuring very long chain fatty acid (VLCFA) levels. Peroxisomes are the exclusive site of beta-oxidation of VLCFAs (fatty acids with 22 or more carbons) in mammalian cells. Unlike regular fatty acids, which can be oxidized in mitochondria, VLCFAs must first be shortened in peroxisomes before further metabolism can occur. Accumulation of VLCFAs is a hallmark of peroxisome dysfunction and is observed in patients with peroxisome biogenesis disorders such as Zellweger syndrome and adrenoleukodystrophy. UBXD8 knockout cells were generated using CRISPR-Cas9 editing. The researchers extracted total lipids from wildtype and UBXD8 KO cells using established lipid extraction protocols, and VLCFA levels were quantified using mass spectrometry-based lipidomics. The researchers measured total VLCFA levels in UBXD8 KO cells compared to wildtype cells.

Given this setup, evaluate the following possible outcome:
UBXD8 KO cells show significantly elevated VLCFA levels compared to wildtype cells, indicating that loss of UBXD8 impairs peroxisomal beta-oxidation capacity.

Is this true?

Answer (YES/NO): YES